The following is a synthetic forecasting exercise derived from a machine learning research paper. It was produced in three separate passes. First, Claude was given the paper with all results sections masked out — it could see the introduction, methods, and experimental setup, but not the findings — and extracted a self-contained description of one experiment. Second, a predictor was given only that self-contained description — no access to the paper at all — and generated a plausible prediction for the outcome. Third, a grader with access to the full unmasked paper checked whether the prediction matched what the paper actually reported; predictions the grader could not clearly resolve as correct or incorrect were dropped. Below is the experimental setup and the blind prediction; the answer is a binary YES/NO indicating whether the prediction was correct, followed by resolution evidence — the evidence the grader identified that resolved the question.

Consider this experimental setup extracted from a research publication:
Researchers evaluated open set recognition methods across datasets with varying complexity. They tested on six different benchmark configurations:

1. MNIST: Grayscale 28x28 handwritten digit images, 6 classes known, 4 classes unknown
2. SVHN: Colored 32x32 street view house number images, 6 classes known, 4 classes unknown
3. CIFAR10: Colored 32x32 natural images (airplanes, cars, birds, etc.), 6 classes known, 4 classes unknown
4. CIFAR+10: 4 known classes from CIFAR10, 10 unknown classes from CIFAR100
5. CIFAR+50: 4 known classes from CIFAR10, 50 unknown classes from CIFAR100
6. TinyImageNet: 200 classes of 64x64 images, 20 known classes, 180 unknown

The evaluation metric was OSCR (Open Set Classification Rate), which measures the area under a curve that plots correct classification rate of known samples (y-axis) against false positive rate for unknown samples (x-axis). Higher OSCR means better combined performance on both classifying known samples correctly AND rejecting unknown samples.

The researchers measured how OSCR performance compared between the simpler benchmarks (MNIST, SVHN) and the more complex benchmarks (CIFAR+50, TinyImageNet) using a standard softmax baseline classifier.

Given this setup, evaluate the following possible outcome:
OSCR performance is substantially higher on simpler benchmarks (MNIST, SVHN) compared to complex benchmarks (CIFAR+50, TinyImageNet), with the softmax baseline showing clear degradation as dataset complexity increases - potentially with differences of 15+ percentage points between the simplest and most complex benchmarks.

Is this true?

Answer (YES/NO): YES